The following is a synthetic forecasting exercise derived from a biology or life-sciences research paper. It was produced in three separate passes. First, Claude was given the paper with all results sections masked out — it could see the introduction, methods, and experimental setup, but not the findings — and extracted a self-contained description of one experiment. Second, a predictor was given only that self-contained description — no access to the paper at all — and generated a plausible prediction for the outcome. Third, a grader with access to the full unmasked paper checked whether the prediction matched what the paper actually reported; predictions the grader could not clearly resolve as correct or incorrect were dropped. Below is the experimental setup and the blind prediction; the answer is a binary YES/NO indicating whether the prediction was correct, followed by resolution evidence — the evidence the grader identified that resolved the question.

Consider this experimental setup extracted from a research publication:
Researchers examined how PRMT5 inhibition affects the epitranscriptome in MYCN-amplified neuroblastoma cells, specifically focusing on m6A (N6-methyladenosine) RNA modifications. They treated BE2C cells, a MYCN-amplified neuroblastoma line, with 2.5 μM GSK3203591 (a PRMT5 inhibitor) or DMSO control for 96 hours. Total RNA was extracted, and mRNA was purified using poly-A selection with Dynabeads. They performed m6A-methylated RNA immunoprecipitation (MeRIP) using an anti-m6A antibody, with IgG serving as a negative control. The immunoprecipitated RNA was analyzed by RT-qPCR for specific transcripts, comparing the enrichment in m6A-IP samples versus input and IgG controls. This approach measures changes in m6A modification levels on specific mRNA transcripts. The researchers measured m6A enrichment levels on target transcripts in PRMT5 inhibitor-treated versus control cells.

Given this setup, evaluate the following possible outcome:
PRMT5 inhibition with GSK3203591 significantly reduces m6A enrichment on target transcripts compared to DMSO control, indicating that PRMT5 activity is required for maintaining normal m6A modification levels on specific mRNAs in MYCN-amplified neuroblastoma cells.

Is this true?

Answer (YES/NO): YES